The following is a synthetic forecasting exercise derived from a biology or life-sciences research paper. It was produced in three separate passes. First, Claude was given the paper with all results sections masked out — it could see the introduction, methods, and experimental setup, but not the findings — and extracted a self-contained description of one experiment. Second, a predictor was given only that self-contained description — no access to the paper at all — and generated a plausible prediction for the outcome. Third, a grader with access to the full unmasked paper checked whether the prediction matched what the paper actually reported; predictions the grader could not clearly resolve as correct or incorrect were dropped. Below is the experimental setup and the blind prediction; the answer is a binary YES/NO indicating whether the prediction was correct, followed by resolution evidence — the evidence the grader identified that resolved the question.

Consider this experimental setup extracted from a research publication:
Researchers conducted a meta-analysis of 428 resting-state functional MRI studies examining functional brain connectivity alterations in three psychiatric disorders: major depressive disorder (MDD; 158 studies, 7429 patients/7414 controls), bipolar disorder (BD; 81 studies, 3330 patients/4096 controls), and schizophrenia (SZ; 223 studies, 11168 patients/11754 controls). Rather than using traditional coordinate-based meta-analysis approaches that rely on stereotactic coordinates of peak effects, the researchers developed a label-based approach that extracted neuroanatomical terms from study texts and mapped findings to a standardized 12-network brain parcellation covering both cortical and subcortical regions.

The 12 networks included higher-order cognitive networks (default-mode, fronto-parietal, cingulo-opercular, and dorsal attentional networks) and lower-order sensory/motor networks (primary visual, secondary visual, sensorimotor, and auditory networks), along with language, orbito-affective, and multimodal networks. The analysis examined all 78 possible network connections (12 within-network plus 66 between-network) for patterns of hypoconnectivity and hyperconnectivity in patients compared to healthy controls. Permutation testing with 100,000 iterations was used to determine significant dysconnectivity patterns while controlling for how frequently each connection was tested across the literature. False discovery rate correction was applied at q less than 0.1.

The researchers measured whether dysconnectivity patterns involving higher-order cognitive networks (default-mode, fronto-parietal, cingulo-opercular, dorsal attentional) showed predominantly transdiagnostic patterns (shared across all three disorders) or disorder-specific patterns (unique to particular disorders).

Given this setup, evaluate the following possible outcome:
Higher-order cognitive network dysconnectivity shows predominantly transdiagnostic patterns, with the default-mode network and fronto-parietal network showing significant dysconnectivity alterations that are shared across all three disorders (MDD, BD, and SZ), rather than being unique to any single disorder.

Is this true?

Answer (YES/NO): YES